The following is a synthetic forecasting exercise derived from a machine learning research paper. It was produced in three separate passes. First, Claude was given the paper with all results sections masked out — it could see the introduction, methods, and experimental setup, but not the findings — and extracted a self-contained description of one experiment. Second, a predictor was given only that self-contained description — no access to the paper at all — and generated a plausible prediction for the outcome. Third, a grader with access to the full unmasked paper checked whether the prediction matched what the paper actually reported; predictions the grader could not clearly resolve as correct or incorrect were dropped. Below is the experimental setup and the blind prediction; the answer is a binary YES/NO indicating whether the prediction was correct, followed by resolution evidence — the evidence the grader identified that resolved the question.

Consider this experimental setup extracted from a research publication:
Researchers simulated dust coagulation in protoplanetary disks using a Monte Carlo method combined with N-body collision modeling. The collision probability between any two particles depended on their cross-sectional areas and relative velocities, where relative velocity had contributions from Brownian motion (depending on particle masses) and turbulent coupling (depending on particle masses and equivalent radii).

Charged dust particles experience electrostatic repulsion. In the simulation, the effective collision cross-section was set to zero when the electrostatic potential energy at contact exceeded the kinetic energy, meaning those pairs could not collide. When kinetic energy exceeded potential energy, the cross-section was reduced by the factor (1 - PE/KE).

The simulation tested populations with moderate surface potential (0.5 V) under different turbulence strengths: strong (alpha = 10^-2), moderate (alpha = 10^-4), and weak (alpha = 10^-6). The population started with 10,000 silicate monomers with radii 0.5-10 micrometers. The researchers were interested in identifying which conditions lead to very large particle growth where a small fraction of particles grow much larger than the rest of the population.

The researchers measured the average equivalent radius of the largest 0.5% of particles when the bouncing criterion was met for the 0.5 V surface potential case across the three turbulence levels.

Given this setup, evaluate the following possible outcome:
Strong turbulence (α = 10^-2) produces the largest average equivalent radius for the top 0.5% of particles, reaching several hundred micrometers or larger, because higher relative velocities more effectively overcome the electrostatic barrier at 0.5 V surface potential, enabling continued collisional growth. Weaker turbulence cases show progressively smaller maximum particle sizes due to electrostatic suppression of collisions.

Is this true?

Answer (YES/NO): NO